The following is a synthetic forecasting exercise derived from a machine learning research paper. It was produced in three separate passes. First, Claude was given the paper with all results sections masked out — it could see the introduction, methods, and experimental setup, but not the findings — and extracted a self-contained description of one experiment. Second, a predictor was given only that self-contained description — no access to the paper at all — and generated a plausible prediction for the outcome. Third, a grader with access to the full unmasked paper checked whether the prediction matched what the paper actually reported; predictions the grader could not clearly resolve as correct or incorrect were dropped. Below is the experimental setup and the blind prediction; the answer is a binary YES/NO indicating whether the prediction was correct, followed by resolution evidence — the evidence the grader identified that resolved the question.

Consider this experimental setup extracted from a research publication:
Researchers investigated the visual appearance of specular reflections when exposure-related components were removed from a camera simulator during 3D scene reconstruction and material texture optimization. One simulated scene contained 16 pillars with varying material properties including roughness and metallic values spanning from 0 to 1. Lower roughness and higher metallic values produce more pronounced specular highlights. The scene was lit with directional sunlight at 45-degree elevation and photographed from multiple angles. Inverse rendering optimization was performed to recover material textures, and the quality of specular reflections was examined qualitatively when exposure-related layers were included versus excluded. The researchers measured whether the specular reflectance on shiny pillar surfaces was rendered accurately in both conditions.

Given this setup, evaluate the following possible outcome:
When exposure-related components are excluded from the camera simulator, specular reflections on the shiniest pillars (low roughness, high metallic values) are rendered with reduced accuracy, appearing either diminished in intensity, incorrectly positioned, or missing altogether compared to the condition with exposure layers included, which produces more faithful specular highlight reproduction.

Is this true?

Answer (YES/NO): YES